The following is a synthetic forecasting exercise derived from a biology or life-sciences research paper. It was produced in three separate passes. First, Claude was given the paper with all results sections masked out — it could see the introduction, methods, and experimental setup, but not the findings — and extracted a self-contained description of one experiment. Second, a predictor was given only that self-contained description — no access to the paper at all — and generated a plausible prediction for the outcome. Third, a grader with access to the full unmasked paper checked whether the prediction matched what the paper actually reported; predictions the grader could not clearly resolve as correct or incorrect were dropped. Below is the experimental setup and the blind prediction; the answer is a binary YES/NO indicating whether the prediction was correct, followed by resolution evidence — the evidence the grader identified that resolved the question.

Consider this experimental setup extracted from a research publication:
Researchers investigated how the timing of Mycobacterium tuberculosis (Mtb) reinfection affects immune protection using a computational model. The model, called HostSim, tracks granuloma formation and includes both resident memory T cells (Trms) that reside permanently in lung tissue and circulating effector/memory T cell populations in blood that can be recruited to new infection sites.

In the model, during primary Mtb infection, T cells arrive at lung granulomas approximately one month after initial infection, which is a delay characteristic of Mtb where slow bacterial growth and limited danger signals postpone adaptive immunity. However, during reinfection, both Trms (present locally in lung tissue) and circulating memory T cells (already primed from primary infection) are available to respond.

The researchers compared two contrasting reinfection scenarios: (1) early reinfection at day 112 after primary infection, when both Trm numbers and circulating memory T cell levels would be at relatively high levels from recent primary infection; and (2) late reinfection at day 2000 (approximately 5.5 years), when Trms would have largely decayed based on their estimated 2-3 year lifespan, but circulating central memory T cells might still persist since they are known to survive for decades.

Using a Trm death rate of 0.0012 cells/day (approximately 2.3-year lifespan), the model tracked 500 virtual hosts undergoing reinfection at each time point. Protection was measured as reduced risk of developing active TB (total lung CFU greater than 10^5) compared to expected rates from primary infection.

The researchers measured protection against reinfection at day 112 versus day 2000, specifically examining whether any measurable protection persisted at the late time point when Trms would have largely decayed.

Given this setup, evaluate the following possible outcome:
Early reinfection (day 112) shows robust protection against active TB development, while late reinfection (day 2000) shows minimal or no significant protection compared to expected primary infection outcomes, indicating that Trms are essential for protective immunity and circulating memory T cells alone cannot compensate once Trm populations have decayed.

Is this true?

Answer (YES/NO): NO